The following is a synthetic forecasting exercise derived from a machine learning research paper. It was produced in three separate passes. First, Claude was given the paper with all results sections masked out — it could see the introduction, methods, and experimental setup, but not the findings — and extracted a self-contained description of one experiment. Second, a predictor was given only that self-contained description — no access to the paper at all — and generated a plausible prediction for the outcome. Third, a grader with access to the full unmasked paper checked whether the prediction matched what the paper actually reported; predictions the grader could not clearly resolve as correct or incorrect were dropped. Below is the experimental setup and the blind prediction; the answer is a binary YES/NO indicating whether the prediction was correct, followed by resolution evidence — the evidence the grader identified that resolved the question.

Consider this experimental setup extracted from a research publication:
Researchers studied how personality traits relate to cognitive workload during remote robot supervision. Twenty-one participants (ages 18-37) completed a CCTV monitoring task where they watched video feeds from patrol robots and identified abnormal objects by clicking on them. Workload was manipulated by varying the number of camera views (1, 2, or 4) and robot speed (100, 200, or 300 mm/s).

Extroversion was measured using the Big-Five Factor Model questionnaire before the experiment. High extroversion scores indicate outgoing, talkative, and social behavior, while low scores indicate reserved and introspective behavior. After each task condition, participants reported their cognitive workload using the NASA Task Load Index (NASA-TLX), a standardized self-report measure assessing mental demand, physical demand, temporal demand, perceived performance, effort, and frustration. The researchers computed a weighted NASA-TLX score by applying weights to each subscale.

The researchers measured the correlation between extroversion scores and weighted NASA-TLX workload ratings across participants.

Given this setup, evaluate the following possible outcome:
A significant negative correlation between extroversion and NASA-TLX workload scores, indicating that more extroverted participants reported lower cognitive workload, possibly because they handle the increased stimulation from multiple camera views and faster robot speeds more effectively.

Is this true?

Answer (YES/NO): NO